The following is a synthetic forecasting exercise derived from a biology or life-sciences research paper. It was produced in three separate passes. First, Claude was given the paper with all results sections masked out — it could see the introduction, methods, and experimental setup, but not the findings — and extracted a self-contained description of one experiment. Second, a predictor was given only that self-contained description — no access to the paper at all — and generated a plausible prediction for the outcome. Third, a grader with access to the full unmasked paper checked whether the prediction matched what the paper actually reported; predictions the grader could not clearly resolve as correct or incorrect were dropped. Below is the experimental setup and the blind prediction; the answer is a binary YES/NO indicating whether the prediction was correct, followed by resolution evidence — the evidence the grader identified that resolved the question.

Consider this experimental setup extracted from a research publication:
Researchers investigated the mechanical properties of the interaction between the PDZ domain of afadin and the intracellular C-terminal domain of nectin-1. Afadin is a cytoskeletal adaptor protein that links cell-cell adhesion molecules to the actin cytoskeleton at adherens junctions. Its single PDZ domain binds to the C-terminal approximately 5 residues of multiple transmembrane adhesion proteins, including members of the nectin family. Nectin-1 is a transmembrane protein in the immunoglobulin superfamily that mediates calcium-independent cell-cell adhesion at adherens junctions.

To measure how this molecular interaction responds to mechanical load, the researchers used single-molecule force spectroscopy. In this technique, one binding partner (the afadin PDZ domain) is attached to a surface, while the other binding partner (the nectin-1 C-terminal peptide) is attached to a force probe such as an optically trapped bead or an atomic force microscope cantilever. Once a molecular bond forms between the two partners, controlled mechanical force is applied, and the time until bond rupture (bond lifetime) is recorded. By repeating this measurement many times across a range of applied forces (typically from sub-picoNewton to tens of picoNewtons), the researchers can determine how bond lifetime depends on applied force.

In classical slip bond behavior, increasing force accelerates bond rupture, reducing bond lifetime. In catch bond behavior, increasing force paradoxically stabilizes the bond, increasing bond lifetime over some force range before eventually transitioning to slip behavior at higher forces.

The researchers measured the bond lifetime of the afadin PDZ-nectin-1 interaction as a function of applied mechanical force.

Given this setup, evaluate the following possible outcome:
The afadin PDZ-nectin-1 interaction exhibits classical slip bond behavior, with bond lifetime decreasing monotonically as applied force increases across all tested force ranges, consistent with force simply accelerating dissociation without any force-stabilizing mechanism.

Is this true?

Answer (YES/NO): NO